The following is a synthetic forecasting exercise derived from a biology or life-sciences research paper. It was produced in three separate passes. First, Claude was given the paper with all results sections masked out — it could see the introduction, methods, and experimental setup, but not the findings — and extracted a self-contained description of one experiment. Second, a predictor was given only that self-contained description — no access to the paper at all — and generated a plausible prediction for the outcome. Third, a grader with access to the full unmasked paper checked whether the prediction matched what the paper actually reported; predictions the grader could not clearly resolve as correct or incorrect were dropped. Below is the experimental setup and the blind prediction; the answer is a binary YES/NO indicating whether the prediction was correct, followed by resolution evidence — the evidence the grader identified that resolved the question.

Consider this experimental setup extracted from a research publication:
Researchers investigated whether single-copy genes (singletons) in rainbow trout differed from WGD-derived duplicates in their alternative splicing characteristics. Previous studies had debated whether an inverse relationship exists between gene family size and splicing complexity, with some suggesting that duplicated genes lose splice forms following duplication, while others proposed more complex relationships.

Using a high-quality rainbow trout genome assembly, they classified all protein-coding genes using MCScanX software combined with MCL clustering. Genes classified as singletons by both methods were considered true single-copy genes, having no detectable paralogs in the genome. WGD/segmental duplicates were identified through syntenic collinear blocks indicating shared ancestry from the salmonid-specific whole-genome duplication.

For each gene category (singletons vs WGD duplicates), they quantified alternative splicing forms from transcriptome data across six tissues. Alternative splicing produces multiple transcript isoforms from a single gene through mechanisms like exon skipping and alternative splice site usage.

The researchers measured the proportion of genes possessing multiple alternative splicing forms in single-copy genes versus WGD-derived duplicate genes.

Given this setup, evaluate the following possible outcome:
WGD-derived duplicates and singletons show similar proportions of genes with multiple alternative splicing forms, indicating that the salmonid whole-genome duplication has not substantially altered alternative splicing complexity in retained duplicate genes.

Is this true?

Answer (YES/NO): NO